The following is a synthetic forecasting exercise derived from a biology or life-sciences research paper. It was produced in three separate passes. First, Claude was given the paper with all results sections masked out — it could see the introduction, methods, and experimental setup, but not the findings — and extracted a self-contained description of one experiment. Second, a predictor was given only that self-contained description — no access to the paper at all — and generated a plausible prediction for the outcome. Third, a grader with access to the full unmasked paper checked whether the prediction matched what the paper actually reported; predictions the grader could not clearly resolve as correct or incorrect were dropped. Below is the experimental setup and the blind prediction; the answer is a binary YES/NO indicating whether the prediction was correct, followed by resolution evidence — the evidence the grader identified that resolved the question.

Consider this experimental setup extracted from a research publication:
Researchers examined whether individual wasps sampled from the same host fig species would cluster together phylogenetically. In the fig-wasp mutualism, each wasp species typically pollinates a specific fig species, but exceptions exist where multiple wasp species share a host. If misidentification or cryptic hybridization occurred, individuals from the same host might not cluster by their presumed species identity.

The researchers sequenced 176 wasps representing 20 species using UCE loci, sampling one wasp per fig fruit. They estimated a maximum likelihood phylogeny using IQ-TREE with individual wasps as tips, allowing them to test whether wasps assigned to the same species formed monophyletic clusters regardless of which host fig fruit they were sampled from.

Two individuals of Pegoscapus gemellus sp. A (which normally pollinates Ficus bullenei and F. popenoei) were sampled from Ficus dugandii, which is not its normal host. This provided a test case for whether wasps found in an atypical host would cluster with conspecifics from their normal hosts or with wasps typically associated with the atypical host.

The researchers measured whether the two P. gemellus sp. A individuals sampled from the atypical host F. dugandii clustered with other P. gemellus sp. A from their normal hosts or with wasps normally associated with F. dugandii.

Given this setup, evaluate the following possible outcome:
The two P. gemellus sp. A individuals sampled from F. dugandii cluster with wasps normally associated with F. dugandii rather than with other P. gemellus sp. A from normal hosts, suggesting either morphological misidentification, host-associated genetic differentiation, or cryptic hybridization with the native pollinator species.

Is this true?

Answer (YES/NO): NO